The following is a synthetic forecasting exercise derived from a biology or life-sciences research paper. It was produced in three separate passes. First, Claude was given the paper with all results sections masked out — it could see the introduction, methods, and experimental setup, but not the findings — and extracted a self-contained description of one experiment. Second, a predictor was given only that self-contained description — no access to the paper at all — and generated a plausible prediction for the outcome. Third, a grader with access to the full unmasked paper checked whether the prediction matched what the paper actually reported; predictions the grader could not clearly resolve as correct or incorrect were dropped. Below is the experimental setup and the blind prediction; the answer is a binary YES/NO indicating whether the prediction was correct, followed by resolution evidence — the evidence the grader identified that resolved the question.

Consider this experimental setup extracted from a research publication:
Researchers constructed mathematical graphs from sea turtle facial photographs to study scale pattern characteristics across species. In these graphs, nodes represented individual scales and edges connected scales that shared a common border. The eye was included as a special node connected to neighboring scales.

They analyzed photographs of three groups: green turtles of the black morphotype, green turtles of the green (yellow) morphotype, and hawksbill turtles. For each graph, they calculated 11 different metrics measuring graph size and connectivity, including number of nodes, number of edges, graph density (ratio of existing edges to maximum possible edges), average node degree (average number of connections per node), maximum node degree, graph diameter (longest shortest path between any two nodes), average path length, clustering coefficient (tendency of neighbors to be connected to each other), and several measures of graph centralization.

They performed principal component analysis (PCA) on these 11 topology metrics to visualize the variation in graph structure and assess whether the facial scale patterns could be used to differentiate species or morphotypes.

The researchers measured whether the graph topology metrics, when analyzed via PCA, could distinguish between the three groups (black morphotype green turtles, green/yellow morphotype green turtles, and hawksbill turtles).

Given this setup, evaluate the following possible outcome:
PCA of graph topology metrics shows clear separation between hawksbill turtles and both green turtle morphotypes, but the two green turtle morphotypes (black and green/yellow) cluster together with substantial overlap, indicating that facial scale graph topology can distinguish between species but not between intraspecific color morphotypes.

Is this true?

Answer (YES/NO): YES